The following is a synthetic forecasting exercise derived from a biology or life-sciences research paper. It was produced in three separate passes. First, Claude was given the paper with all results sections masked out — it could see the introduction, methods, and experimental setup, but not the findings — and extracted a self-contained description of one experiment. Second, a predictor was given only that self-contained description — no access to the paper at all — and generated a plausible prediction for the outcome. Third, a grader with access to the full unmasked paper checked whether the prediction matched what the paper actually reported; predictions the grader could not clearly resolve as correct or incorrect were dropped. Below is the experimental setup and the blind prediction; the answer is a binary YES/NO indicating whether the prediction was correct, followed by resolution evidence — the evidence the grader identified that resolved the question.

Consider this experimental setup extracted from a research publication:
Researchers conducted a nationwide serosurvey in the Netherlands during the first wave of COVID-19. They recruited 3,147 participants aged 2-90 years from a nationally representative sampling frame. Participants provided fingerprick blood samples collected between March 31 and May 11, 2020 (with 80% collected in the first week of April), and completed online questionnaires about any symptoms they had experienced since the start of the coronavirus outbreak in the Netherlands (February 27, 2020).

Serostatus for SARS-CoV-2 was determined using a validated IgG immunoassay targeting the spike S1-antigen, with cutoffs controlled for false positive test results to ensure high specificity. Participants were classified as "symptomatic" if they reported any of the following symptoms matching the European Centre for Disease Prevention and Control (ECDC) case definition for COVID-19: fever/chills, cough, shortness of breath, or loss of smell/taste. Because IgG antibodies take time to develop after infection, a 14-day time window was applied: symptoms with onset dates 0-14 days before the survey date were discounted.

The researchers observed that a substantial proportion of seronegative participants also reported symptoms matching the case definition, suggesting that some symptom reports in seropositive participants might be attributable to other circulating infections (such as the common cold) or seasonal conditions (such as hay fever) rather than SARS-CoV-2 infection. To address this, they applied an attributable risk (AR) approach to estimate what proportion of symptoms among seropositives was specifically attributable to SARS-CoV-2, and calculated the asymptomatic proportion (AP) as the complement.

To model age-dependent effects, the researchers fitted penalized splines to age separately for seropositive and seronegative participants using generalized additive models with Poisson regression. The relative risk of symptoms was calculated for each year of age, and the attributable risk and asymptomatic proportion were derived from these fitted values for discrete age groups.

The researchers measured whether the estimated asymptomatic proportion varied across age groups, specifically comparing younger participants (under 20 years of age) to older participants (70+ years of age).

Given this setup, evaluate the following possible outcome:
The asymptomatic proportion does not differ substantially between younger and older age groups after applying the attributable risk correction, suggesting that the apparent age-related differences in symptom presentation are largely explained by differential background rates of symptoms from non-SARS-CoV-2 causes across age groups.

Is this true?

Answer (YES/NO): NO